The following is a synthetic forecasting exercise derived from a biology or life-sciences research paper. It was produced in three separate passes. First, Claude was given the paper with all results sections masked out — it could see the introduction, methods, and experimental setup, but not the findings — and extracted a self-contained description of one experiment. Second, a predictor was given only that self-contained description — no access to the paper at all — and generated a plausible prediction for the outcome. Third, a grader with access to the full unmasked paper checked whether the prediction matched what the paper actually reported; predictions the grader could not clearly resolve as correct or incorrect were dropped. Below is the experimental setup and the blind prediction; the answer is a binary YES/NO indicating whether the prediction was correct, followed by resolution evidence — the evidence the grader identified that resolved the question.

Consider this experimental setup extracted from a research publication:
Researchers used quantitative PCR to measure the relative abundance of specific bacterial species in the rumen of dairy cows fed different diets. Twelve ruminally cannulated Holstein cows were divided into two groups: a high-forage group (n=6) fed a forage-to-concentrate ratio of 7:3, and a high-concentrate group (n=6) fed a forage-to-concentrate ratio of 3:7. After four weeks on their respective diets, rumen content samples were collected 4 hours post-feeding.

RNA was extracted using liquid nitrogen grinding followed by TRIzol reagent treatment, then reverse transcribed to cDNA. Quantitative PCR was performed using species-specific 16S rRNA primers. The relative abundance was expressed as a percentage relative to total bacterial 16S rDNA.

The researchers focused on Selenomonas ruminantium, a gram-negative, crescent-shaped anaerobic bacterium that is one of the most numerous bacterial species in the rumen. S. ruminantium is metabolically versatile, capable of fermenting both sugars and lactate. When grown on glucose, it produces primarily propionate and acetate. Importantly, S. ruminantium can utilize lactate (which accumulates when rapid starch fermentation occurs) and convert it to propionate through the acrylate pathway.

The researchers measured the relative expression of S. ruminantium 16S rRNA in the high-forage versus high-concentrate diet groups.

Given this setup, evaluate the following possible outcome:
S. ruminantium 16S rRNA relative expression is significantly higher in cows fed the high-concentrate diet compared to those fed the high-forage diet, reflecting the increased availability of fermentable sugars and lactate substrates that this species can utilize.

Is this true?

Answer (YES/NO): NO